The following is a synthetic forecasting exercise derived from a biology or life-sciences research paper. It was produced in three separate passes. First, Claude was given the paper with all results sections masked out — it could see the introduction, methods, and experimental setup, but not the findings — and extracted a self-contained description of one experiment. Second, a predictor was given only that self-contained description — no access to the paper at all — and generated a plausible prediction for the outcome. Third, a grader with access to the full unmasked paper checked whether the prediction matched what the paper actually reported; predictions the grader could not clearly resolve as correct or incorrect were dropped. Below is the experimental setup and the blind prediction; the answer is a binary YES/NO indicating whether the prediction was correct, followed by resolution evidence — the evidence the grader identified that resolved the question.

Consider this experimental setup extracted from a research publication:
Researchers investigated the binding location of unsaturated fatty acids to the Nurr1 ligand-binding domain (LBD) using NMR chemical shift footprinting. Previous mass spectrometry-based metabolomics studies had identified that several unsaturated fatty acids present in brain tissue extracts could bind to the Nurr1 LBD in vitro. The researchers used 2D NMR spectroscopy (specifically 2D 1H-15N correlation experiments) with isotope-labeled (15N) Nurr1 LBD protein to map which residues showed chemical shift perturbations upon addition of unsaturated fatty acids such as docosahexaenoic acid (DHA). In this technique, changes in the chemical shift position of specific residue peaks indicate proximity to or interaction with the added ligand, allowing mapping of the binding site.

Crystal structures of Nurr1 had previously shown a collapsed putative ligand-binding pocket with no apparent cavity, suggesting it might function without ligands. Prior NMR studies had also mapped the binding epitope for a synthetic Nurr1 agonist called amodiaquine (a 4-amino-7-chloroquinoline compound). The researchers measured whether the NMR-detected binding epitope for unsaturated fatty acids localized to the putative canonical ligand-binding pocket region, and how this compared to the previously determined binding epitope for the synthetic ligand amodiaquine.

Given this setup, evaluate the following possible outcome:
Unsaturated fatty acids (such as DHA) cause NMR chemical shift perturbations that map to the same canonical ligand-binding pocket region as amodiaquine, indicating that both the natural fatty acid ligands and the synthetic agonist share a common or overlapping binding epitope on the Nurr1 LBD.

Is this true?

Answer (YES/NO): YES